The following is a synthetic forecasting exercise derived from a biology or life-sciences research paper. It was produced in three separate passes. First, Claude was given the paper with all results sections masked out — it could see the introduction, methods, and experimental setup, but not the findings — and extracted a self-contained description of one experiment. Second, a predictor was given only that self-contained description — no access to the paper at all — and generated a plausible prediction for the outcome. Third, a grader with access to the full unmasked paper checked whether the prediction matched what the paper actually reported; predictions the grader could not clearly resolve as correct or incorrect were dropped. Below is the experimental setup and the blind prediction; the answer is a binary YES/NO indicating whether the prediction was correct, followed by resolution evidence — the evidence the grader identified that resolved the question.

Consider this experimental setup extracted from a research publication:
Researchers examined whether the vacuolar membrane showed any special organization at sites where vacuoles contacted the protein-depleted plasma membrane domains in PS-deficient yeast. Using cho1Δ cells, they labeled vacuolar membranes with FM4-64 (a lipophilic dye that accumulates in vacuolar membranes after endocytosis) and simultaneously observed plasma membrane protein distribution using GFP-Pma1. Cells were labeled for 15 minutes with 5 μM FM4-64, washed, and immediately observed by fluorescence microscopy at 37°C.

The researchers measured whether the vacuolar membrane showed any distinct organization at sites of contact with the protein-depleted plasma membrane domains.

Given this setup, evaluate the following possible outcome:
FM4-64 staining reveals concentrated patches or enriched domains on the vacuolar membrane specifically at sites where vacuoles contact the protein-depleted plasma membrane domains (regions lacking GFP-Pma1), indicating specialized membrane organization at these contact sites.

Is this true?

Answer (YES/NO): NO